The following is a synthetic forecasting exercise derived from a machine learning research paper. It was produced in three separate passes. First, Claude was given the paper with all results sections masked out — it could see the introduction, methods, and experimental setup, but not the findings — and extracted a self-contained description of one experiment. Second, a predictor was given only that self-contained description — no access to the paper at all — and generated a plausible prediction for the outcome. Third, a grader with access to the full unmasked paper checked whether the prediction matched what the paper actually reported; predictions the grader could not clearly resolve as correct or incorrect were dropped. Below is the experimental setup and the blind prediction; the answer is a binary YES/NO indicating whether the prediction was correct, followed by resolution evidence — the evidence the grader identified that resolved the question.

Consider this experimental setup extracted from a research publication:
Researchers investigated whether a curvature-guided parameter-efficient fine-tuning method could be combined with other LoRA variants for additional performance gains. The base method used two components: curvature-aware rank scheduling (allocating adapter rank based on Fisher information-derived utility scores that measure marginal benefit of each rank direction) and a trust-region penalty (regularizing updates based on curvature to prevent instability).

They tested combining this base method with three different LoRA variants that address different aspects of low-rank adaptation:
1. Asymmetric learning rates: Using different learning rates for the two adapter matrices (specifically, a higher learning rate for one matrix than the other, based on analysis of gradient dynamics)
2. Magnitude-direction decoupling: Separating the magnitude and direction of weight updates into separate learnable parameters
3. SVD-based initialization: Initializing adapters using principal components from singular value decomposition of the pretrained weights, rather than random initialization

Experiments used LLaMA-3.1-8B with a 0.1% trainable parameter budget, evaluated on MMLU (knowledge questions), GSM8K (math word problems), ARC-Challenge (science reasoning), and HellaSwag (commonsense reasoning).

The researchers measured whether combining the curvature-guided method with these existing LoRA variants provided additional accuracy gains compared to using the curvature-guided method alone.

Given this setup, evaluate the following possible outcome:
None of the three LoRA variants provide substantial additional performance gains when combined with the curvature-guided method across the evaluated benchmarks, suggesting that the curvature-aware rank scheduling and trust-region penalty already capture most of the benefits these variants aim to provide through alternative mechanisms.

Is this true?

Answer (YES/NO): YES